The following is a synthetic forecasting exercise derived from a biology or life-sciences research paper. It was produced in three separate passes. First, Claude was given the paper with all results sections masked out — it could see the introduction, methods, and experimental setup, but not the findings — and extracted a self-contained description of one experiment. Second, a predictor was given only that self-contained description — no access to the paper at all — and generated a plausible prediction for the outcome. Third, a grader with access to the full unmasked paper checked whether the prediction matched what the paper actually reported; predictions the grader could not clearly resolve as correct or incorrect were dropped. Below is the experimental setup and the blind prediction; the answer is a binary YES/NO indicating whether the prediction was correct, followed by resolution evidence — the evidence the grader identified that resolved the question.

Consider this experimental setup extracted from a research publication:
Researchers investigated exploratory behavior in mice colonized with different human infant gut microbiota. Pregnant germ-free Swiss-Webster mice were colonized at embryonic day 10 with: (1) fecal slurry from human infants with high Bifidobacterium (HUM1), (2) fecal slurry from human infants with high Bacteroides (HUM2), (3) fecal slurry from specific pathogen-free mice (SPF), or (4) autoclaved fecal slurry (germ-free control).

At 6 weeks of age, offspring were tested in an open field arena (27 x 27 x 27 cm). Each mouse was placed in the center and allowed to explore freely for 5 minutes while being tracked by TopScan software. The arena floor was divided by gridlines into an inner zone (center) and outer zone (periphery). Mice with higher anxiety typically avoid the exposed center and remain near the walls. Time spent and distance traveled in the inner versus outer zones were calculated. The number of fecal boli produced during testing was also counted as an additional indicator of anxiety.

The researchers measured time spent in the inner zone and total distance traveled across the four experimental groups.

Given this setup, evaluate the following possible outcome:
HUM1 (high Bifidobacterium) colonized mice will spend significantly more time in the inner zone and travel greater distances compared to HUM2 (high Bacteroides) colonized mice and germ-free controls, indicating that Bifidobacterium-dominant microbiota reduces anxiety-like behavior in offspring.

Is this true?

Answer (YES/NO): NO